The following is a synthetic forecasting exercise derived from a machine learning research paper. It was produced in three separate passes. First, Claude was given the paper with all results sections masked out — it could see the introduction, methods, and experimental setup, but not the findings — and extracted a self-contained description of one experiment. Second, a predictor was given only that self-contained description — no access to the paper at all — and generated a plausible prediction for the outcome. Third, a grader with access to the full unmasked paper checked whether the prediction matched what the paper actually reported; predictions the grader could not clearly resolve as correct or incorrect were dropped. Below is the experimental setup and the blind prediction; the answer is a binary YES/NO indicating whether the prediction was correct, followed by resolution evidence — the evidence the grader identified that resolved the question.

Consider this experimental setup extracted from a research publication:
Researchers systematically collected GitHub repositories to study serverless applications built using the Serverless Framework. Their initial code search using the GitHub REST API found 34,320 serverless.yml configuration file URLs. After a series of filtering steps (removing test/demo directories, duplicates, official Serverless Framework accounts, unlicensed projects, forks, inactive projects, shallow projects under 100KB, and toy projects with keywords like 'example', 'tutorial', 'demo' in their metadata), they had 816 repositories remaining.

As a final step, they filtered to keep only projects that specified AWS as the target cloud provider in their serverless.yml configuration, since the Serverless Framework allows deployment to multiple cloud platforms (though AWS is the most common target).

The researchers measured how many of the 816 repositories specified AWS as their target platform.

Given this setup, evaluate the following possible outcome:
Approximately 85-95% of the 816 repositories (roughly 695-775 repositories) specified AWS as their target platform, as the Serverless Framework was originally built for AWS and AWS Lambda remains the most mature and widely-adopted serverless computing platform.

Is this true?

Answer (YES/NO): NO